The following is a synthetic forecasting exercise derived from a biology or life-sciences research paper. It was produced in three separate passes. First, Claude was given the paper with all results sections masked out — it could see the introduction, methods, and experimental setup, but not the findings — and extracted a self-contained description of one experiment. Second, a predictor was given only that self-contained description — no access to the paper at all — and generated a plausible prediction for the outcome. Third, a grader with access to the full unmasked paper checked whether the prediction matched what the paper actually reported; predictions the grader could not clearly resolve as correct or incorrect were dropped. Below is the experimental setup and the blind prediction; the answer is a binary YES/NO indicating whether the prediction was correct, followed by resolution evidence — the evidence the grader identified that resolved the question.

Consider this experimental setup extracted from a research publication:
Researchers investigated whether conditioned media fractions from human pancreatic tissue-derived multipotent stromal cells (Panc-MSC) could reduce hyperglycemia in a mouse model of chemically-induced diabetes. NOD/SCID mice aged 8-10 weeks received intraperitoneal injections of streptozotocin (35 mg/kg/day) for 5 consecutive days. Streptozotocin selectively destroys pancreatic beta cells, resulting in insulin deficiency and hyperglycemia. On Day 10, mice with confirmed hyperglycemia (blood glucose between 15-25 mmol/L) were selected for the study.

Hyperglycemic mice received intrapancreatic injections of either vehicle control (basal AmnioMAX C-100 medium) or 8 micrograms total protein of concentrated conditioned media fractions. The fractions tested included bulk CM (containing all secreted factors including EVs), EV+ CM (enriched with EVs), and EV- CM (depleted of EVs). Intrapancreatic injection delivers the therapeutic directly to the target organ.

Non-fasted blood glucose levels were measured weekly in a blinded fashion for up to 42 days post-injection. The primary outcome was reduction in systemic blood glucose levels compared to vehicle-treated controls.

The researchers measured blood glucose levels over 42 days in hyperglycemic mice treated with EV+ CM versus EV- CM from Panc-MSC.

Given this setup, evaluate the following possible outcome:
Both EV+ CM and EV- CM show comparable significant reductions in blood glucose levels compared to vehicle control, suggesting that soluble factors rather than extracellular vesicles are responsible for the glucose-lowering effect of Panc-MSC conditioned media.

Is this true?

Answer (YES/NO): NO